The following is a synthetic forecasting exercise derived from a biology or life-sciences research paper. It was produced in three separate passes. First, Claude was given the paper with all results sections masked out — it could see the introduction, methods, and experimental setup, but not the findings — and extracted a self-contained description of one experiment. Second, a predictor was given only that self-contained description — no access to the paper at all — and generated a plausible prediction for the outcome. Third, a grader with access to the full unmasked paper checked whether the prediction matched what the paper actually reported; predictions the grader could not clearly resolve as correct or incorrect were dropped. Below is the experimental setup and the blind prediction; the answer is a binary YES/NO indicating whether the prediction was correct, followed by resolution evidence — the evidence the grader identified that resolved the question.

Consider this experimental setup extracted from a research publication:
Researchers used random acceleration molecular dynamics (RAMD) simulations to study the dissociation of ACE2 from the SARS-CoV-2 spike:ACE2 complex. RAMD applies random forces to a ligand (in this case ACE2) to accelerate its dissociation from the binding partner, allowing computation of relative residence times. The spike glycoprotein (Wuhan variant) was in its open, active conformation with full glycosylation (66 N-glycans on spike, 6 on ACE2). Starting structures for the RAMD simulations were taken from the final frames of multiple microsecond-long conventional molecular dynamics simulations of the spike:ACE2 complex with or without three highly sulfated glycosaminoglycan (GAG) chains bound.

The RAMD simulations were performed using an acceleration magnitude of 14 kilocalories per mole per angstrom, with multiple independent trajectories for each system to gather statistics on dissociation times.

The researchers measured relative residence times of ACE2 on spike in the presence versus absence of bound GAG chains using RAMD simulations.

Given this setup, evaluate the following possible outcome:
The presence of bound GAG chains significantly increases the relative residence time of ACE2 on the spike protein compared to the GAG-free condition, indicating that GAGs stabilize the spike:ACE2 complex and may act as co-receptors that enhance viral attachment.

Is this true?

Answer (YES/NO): YES